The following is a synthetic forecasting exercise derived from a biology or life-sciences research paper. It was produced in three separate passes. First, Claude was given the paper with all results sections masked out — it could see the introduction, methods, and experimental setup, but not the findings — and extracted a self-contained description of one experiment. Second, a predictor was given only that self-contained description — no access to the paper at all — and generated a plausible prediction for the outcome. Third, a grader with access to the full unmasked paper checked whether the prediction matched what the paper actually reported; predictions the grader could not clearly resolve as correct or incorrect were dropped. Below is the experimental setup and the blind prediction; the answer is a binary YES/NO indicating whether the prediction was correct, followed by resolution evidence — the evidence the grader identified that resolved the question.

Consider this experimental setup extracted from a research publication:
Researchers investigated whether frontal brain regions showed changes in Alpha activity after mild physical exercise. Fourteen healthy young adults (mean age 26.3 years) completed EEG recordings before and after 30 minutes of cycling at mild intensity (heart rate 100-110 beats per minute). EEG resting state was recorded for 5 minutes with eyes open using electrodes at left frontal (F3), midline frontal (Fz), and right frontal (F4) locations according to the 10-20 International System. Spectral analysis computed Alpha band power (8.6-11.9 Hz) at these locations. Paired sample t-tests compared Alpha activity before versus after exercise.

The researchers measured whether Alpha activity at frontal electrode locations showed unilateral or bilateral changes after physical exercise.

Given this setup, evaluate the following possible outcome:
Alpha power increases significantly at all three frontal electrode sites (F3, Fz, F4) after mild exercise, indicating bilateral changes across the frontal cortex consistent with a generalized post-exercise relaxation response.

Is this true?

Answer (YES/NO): YES